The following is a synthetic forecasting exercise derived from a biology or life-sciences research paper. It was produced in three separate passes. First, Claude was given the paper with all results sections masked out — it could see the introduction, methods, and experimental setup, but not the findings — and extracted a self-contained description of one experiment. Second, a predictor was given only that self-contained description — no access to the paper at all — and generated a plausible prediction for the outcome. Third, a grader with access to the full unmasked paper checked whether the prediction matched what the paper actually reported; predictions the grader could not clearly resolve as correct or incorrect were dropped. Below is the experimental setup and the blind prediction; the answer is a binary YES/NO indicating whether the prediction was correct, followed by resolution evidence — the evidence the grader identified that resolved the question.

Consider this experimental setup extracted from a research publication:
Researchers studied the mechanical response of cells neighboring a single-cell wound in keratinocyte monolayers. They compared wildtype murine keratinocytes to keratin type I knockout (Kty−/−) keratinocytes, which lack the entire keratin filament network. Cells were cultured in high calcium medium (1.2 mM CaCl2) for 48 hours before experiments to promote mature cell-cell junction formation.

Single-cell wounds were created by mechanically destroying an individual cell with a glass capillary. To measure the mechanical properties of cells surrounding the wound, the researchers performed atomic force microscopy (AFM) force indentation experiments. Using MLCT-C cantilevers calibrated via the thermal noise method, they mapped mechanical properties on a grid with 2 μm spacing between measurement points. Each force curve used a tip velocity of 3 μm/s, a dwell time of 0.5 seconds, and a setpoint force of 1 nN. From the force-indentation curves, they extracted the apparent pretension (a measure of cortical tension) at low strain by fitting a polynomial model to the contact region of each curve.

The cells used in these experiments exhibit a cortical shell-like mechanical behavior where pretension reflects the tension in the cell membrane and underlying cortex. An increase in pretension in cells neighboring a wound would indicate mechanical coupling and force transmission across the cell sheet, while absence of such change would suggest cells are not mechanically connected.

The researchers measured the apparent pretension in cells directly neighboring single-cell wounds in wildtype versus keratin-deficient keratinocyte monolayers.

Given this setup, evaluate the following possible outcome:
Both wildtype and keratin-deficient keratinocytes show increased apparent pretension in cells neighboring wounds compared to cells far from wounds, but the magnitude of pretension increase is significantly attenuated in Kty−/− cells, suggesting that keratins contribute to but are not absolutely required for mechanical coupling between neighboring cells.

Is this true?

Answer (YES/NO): NO